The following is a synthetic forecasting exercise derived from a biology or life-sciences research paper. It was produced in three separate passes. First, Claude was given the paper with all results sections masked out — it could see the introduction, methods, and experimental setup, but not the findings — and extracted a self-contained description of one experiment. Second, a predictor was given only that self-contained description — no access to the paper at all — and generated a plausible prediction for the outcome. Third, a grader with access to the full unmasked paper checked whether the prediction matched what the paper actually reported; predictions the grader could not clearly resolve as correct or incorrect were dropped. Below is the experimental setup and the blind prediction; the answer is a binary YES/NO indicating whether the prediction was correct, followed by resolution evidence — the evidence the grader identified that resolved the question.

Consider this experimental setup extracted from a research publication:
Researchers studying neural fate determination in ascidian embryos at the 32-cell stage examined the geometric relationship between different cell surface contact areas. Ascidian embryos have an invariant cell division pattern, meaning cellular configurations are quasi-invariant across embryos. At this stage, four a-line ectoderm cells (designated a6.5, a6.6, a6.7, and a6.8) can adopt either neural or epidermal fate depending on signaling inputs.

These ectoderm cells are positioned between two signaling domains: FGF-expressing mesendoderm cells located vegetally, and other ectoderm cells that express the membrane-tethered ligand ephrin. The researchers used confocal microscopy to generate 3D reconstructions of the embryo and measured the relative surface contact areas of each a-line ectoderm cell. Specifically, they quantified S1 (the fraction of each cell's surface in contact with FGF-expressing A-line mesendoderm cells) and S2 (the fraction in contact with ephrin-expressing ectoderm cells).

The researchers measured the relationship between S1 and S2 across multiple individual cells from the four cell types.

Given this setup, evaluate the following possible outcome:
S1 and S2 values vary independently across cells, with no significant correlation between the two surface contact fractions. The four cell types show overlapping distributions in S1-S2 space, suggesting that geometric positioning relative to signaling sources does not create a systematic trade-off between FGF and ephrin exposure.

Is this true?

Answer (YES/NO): NO